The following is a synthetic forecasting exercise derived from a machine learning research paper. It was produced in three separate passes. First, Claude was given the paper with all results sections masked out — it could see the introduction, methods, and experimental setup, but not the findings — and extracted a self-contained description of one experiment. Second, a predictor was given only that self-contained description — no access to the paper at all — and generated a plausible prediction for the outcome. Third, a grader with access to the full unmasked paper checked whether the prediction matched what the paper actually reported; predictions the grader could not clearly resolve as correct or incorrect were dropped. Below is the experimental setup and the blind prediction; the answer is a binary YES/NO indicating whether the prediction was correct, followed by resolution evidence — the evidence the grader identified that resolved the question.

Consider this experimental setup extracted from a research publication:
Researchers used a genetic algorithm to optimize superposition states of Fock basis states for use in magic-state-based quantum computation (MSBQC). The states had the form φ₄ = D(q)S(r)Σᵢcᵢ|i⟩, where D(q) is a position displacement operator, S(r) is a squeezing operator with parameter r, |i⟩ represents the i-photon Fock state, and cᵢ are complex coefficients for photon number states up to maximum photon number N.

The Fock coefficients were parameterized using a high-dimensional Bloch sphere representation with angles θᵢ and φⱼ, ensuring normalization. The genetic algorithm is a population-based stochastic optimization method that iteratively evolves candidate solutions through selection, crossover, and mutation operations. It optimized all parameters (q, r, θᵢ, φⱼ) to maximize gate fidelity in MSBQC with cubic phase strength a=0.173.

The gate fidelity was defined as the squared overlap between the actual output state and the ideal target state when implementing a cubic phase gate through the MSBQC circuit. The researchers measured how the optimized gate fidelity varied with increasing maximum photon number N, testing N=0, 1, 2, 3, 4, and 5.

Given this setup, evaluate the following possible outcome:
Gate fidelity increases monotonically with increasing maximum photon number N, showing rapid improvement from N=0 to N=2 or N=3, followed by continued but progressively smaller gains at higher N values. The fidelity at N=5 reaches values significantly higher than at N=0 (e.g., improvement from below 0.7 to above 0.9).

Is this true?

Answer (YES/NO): NO